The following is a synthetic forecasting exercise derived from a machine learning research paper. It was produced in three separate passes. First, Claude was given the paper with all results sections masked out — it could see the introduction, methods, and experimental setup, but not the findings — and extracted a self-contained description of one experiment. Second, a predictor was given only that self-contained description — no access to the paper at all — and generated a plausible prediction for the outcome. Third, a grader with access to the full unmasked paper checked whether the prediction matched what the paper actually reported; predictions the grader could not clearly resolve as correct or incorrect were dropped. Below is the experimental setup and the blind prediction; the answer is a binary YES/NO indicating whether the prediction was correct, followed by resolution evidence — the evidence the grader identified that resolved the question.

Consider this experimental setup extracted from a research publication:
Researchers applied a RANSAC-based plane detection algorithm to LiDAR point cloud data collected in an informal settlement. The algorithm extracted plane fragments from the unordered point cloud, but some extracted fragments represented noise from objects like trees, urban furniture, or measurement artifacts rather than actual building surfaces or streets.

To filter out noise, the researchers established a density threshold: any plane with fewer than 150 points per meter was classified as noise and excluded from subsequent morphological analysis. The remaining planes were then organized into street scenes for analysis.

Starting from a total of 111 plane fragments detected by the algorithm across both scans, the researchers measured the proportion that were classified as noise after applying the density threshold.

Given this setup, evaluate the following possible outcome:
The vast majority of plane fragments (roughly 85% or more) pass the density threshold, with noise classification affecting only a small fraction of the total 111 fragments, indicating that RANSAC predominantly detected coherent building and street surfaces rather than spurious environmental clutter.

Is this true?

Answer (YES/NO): YES